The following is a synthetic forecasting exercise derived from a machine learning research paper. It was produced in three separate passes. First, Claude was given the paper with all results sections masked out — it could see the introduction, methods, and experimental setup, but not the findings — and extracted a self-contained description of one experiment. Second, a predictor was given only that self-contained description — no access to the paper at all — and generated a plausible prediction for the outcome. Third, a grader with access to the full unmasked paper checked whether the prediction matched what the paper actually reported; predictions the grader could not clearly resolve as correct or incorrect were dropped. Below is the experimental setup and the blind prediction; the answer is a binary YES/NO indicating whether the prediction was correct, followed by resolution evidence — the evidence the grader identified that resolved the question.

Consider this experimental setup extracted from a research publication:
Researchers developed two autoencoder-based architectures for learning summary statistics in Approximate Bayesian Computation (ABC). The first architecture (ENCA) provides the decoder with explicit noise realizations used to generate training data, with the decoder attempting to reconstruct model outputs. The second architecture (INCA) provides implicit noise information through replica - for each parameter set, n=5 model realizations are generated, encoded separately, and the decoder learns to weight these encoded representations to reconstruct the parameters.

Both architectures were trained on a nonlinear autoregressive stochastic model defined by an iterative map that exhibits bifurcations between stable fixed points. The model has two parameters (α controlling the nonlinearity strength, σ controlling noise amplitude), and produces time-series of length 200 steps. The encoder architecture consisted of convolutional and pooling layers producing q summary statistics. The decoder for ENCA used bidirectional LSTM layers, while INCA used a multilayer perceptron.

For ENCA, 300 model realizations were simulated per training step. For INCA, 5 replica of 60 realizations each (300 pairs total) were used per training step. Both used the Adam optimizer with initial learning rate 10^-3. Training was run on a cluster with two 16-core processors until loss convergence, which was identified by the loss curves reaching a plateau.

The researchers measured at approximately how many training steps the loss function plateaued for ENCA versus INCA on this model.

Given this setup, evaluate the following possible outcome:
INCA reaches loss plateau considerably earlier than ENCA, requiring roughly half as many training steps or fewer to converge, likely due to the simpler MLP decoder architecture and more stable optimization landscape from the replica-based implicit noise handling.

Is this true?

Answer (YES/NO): NO